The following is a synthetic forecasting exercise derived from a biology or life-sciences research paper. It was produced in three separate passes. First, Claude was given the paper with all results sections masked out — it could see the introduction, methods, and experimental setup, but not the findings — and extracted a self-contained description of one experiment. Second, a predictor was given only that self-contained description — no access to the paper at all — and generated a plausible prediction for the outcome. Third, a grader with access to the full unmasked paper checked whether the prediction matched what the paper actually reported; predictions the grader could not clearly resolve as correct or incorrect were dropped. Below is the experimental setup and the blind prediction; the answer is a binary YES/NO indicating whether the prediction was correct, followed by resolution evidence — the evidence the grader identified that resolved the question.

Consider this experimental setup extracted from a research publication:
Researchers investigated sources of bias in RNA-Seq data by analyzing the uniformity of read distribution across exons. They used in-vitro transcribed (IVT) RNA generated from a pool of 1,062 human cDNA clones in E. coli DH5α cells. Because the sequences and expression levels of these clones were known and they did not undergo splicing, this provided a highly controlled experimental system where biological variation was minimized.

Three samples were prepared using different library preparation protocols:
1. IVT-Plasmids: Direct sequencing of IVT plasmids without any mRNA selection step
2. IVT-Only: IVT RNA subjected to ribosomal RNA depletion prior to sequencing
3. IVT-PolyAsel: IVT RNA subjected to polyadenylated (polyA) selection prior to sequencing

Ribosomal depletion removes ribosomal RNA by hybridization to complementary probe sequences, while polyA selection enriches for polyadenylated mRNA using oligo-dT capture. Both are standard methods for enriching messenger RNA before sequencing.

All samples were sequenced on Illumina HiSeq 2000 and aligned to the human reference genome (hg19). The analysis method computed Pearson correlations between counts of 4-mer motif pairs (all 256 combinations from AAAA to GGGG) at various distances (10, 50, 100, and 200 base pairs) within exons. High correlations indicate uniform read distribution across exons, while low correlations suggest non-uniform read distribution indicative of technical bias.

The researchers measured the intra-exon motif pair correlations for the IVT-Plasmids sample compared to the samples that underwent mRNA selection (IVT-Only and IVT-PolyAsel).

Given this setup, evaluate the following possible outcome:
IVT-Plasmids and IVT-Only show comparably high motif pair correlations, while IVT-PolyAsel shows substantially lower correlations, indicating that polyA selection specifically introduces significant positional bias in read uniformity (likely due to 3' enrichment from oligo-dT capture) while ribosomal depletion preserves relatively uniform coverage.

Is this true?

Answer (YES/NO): NO